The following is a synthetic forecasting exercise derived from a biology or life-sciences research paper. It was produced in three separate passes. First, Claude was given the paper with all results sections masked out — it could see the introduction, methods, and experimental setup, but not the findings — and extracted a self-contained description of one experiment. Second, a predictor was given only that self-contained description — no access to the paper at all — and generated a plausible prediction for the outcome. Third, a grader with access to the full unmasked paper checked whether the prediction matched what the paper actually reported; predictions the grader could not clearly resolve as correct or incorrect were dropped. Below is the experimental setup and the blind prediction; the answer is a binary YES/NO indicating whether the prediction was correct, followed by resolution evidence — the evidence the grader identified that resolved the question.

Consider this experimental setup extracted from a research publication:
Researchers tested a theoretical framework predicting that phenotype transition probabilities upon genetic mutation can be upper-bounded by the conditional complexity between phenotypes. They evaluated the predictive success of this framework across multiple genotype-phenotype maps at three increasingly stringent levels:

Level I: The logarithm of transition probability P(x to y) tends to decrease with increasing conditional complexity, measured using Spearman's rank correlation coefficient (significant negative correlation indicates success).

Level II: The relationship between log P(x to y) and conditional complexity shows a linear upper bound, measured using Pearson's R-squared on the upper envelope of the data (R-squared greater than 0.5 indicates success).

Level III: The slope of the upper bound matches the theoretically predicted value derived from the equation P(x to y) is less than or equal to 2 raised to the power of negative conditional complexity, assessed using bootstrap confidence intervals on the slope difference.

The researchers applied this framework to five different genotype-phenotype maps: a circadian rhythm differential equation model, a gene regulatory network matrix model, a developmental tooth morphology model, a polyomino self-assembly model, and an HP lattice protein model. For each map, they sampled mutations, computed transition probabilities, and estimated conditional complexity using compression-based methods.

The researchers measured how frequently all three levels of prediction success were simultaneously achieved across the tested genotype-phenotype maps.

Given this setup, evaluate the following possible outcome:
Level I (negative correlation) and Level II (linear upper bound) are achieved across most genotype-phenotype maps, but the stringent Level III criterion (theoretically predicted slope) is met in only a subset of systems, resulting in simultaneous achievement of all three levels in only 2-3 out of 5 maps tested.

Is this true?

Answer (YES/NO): NO